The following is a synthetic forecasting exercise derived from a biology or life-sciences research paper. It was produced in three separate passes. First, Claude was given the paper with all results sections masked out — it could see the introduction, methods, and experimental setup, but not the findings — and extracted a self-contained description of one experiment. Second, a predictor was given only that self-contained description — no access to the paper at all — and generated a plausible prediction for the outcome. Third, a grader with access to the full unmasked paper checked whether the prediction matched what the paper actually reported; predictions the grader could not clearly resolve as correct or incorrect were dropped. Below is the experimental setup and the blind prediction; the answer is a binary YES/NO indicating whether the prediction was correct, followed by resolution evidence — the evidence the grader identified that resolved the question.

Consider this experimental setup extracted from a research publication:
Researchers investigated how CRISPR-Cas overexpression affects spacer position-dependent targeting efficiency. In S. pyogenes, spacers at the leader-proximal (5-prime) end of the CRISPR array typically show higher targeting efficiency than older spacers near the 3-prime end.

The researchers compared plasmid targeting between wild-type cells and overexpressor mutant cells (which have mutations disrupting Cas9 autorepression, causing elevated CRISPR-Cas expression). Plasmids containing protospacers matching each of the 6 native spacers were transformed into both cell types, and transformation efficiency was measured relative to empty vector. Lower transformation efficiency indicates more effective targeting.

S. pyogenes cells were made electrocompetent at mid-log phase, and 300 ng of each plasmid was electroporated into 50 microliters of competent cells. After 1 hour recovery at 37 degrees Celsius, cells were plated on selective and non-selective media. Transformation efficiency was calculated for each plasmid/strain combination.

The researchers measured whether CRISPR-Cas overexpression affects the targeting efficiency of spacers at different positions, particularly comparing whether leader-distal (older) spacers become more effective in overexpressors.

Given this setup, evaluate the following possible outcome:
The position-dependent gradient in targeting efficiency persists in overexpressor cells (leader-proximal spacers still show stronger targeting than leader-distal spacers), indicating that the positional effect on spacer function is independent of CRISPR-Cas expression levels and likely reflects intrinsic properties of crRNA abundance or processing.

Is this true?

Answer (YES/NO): NO